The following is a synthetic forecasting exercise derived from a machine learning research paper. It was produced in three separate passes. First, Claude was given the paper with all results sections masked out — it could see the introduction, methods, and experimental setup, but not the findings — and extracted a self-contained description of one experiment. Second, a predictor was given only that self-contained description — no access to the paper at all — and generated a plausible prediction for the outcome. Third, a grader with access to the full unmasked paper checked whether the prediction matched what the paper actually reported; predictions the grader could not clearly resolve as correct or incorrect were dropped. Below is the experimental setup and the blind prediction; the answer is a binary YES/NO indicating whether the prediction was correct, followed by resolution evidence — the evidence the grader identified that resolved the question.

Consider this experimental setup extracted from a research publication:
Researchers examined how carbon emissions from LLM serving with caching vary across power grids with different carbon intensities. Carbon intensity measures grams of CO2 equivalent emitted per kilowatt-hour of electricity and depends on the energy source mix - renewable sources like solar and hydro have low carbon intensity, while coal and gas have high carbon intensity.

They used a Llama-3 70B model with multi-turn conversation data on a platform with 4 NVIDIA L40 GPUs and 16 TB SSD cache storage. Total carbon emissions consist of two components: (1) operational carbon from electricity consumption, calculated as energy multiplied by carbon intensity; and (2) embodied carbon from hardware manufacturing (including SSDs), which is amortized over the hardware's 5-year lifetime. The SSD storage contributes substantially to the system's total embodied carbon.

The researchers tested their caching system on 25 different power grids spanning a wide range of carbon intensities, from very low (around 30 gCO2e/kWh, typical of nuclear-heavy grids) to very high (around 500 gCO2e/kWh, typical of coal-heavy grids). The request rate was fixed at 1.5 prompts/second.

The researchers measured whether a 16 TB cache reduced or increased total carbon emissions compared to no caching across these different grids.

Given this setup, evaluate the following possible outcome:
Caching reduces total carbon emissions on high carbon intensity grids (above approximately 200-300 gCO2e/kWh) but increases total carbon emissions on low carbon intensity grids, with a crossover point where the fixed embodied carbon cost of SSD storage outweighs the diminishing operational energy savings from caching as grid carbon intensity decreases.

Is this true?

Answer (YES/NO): YES